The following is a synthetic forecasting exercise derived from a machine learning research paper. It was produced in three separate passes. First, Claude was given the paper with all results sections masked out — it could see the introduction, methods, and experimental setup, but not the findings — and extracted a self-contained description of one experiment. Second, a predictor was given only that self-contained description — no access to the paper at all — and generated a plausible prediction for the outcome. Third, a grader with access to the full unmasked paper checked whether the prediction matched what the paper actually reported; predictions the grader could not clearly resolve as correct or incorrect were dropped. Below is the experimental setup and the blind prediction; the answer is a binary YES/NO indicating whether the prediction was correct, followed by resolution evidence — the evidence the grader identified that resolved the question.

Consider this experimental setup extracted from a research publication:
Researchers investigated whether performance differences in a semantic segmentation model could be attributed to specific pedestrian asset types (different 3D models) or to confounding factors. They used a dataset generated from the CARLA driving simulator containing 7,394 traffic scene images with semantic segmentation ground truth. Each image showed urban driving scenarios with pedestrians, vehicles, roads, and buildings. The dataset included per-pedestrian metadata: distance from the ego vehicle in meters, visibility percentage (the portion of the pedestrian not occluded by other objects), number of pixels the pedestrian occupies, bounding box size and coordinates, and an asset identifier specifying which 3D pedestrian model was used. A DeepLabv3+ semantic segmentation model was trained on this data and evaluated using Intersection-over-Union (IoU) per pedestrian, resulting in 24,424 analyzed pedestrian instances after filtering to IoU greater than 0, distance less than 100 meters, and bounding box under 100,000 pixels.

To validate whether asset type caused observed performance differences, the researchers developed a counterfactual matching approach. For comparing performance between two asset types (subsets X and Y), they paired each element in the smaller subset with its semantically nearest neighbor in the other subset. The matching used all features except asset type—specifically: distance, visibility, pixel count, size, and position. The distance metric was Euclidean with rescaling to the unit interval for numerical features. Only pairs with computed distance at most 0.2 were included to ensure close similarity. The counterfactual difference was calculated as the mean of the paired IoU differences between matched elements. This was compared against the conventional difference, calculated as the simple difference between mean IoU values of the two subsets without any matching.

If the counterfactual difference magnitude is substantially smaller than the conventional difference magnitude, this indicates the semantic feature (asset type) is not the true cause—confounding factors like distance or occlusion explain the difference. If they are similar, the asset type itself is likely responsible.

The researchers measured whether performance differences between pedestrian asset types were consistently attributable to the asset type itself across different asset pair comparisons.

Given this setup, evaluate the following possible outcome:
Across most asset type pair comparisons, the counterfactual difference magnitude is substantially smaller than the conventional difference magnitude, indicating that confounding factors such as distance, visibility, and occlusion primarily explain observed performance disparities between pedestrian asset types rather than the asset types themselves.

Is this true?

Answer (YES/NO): NO